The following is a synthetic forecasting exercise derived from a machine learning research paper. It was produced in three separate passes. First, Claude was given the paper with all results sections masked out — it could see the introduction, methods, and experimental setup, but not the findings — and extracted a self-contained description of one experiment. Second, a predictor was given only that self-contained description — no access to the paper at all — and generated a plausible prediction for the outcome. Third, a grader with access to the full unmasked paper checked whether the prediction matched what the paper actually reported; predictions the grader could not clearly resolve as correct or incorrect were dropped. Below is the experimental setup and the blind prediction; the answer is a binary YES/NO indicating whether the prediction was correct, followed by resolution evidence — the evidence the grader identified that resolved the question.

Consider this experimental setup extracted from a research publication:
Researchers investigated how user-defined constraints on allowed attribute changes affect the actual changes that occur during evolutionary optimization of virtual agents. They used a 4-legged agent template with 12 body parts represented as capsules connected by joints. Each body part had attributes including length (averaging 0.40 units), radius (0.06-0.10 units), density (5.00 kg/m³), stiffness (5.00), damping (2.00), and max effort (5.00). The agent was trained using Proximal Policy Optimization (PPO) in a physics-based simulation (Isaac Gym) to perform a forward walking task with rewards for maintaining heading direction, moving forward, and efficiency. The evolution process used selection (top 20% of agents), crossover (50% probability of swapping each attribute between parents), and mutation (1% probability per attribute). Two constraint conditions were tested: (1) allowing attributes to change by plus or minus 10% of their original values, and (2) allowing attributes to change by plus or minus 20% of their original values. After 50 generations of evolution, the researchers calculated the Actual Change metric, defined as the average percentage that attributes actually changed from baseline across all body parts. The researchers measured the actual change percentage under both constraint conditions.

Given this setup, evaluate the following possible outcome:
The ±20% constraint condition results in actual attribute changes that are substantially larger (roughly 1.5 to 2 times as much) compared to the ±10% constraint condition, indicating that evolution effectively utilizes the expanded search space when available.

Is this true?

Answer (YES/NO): NO